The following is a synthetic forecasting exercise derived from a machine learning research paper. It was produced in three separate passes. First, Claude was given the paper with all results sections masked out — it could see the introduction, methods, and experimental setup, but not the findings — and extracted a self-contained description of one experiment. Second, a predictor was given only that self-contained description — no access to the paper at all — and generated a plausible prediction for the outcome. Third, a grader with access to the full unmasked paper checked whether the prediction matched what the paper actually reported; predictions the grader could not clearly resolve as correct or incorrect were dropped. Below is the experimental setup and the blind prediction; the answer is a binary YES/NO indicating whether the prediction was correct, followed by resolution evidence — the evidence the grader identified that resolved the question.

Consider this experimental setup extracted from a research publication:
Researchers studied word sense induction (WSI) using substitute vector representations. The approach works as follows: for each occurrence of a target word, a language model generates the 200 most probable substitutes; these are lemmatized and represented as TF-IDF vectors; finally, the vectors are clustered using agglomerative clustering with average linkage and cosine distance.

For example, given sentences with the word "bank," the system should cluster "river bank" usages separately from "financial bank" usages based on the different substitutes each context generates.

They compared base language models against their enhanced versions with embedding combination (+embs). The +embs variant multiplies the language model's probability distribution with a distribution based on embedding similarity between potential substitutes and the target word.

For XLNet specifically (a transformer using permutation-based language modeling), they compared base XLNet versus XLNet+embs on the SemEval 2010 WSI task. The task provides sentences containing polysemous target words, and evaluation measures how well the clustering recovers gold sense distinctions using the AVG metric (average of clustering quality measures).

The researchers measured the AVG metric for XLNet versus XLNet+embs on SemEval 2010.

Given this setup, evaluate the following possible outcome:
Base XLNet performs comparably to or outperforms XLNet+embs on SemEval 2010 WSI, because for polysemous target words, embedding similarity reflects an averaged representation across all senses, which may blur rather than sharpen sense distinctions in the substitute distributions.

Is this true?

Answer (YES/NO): NO